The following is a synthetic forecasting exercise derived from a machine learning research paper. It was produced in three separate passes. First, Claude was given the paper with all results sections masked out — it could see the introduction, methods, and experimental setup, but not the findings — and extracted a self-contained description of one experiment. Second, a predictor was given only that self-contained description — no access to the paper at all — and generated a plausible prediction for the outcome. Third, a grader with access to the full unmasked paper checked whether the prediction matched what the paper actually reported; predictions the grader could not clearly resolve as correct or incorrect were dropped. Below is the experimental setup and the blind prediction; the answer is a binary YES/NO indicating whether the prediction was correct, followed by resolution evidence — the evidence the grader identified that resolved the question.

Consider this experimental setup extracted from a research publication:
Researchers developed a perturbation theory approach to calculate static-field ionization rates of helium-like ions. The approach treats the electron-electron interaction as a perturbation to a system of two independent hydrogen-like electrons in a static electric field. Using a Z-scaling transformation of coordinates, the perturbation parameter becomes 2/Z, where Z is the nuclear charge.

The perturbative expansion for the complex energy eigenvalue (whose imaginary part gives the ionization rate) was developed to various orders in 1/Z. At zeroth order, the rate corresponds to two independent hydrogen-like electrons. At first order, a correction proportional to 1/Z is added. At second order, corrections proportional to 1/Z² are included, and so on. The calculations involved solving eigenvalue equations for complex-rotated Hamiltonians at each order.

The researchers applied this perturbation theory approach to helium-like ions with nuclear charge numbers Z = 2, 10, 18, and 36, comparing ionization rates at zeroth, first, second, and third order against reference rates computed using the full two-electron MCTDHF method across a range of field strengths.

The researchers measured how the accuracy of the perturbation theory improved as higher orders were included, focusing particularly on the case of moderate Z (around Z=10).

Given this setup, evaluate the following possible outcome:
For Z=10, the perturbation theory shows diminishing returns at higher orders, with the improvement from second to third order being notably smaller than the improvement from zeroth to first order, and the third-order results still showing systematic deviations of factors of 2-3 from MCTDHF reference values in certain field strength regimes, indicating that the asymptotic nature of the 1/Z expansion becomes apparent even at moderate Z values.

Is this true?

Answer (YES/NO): NO